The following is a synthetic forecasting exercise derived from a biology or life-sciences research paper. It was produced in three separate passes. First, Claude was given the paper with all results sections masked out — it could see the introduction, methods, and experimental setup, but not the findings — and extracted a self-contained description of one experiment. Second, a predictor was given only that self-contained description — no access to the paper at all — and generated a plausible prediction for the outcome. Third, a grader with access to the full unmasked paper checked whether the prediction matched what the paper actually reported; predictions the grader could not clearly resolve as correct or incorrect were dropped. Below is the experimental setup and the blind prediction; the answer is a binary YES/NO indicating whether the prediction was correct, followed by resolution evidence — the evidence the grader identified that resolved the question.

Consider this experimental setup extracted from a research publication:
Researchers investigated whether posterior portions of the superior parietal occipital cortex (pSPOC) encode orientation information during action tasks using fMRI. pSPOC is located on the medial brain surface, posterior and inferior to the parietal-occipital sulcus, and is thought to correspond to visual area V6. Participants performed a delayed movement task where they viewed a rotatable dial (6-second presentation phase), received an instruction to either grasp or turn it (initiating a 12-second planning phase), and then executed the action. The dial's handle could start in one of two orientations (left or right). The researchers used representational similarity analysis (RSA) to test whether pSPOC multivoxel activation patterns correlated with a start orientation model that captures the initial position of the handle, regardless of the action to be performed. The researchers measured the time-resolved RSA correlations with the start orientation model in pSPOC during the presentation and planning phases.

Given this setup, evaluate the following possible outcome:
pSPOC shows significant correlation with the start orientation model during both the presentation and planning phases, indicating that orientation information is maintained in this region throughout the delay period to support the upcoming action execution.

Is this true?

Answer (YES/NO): NO